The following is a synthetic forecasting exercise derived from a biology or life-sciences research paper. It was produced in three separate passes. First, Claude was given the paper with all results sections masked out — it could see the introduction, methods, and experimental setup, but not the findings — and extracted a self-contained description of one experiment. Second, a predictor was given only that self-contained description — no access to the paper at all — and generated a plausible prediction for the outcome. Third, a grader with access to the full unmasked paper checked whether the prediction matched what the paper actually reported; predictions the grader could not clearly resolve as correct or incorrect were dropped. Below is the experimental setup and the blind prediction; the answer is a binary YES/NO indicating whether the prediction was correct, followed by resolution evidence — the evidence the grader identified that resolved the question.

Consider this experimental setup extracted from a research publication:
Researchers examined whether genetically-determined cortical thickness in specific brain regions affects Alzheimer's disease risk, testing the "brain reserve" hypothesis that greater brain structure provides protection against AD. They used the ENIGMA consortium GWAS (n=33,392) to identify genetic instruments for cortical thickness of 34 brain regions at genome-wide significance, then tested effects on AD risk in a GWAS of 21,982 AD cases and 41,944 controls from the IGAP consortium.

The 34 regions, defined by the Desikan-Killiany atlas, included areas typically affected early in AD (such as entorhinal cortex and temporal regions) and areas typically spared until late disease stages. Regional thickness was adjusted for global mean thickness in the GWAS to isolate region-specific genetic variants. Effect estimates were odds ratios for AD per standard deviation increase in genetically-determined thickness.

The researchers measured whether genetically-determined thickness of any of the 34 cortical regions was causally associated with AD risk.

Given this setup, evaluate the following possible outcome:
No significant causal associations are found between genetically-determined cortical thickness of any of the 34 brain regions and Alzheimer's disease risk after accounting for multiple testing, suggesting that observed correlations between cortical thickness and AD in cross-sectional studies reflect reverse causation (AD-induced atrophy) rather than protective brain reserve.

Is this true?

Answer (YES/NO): NO